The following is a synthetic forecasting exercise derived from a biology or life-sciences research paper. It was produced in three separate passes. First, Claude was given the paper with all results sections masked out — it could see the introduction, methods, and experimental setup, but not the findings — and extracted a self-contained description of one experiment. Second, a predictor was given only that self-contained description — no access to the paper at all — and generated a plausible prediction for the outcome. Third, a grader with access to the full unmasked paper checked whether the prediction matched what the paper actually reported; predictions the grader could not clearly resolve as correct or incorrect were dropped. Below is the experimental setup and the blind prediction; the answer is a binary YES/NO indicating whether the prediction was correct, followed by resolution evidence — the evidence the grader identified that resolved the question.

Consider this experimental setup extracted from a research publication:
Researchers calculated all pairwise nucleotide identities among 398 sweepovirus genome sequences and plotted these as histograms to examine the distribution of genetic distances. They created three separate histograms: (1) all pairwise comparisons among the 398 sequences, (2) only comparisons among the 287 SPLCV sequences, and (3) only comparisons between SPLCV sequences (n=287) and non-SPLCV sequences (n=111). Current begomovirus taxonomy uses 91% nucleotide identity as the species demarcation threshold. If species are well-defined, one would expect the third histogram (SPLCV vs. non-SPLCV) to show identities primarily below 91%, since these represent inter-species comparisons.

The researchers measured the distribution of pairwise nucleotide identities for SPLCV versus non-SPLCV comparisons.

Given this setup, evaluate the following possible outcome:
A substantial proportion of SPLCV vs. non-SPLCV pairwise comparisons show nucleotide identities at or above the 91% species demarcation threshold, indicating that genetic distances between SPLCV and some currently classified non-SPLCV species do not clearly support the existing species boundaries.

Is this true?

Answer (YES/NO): YES